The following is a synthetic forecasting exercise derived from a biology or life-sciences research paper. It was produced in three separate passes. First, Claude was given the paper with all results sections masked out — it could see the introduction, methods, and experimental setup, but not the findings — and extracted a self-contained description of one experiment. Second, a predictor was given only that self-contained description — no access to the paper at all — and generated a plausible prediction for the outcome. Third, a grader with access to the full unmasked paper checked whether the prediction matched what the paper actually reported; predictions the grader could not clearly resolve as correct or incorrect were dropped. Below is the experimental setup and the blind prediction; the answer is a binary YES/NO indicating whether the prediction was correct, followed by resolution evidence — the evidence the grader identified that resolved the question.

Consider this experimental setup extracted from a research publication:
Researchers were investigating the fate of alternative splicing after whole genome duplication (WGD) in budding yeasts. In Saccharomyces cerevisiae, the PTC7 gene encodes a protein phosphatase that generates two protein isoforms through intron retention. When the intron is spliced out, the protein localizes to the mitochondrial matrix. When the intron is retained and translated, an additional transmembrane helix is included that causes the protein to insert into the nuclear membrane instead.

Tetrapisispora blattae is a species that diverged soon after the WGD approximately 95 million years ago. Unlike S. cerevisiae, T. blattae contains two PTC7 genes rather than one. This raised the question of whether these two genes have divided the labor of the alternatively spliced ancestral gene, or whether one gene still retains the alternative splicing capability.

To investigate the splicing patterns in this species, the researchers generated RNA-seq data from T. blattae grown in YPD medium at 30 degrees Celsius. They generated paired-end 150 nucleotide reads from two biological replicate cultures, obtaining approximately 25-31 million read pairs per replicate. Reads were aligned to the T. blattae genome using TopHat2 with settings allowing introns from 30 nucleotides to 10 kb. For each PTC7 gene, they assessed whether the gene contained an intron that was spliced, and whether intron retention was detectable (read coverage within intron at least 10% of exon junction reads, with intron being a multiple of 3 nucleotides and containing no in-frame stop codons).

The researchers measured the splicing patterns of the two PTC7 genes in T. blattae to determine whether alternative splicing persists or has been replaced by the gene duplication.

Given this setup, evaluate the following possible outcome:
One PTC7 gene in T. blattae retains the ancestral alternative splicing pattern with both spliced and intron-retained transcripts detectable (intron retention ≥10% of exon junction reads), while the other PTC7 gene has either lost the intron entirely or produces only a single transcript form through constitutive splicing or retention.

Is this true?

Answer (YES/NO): NO